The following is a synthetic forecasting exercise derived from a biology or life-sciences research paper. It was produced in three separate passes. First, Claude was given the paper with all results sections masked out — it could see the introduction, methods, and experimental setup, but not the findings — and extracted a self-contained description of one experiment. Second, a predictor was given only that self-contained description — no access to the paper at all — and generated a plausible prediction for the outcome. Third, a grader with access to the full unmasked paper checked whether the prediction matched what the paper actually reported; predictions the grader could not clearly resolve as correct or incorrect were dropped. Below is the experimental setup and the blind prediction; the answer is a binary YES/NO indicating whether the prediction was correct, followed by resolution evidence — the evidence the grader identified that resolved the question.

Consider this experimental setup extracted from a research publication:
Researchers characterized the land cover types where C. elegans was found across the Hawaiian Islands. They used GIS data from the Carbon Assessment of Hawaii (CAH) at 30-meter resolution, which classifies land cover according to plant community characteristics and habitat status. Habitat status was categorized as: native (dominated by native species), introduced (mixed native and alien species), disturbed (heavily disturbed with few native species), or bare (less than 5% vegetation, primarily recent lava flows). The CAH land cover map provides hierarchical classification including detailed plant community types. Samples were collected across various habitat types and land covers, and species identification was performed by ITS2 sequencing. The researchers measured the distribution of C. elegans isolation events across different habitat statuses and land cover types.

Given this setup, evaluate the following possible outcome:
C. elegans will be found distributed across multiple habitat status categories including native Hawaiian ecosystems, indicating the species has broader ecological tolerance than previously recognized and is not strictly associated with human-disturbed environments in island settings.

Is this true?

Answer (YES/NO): YES